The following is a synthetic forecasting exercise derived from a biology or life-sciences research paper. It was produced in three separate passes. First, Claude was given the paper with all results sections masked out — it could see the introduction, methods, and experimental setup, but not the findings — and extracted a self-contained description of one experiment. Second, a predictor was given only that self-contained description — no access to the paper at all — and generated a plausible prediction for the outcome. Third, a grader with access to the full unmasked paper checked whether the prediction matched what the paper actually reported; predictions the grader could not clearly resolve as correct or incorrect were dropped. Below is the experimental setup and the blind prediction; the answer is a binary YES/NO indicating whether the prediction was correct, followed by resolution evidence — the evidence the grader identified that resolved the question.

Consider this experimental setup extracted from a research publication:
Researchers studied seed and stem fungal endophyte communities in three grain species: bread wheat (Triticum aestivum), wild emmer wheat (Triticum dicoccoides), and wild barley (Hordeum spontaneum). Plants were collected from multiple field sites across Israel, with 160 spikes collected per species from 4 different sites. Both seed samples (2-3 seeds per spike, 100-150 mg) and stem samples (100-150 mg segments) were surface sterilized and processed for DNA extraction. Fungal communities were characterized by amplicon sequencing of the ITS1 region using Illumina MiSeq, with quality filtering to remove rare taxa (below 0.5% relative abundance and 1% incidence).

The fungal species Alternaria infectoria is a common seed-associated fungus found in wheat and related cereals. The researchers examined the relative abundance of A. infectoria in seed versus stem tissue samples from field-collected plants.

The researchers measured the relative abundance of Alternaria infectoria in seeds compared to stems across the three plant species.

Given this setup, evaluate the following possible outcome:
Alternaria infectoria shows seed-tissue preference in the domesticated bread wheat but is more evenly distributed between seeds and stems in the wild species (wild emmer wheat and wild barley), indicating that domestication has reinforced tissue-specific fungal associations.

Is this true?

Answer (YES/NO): NO